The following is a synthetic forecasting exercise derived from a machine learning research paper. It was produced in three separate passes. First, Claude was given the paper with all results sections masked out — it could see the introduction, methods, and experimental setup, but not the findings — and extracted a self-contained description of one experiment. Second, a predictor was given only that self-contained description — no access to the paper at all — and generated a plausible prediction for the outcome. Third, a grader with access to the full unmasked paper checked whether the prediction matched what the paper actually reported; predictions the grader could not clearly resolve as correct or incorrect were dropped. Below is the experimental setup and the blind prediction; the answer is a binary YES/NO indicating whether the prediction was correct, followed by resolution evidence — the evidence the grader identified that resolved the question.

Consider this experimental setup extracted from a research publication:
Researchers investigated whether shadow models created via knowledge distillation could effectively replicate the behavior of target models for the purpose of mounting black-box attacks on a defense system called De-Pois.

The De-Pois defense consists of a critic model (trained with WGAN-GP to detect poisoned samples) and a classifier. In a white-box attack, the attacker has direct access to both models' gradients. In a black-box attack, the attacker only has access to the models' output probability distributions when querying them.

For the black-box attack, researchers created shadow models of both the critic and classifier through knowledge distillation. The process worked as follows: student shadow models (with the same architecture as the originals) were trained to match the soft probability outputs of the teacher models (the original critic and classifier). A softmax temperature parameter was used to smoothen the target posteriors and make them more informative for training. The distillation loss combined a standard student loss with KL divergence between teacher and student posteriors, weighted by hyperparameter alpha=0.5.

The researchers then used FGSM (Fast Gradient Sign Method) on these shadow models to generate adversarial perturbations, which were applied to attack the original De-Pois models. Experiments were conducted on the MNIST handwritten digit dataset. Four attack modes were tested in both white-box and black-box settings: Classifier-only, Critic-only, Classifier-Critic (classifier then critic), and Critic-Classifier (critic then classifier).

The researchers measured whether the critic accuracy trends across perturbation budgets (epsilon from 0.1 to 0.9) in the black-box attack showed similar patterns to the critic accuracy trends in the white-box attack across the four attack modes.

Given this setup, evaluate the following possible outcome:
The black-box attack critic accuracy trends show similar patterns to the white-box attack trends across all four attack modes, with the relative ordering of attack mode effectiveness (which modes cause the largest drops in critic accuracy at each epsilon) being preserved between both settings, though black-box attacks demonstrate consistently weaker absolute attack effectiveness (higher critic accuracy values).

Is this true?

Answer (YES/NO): NO